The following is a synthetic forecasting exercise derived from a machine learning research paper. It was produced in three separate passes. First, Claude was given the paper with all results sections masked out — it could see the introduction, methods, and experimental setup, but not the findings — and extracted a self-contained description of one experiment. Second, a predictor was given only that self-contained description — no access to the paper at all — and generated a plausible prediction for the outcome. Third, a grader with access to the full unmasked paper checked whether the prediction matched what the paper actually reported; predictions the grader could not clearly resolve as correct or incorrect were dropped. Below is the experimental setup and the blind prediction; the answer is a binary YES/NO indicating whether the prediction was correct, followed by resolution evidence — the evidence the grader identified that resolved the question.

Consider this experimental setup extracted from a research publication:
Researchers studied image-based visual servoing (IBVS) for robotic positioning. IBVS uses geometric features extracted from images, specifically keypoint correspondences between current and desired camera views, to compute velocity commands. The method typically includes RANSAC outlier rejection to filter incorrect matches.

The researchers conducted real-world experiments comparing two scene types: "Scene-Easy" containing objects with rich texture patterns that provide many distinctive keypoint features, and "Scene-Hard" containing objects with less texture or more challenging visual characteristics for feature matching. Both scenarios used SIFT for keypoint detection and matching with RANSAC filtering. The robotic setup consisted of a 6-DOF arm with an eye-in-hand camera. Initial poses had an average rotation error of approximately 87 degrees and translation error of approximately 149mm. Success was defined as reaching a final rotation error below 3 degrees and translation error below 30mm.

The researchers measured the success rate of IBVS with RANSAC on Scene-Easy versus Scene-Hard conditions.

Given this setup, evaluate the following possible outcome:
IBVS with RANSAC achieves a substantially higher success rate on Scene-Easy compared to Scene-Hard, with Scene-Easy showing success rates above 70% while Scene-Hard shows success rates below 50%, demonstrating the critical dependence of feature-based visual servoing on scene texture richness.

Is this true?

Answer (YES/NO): NO